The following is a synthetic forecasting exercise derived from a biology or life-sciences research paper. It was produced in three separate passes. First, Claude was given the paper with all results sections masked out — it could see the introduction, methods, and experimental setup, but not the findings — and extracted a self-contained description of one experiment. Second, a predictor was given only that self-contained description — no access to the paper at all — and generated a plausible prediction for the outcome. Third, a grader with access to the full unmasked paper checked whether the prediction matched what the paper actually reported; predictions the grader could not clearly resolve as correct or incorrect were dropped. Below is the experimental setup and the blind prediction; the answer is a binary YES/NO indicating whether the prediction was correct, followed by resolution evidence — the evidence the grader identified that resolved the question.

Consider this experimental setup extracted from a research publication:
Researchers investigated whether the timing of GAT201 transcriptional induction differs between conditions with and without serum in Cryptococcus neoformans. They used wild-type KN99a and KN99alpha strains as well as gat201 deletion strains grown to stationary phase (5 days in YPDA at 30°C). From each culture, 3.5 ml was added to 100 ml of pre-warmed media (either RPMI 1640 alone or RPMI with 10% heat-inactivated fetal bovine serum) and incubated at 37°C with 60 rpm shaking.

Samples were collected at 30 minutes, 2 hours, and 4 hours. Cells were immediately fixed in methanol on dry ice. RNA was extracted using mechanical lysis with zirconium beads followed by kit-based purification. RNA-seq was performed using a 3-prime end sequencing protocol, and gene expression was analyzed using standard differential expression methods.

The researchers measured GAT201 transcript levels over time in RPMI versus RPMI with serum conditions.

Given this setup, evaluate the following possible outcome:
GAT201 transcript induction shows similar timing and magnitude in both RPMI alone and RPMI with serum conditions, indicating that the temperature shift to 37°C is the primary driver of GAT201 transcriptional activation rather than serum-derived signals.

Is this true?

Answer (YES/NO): NO